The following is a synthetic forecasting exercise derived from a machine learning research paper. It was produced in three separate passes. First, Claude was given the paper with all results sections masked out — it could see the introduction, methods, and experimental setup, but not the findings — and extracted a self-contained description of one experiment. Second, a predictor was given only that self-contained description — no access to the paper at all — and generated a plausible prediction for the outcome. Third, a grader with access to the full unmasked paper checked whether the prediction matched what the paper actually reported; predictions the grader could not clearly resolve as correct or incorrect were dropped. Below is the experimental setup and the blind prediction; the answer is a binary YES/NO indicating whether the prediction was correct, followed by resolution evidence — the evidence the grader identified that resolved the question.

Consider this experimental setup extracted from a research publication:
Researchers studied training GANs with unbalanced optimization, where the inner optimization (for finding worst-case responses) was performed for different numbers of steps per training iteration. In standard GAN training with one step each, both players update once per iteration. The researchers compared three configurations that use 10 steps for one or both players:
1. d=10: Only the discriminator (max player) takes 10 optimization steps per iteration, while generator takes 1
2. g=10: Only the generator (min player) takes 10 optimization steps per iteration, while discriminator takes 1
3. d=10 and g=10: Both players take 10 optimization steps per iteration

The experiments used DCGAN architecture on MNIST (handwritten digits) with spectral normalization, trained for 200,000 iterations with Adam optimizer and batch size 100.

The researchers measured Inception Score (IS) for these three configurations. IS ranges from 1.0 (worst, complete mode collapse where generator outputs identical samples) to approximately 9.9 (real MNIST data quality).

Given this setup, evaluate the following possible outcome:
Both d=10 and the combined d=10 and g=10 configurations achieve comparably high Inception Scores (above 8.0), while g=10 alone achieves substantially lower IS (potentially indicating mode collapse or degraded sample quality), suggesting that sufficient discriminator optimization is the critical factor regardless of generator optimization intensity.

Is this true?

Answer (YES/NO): NO